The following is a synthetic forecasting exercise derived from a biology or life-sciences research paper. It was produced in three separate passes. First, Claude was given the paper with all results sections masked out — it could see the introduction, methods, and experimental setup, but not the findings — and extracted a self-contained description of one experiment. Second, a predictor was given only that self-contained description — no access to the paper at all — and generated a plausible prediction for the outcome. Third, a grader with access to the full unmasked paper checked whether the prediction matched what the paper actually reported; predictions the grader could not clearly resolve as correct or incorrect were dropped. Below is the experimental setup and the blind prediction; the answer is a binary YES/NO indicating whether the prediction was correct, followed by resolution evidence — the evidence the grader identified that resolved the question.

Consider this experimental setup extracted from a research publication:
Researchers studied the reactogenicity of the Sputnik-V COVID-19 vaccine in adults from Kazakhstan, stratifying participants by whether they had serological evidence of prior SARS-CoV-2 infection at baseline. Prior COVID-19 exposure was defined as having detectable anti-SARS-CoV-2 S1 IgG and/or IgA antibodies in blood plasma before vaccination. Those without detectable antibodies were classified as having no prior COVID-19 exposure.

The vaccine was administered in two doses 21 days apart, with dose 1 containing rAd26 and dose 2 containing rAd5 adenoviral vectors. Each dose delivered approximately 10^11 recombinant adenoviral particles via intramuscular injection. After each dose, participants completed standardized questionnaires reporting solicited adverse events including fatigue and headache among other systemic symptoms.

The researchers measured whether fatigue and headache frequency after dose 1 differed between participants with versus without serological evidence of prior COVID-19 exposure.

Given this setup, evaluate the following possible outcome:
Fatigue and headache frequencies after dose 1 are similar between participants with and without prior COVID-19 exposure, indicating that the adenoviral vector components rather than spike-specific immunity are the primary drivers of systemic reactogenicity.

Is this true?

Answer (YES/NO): NO